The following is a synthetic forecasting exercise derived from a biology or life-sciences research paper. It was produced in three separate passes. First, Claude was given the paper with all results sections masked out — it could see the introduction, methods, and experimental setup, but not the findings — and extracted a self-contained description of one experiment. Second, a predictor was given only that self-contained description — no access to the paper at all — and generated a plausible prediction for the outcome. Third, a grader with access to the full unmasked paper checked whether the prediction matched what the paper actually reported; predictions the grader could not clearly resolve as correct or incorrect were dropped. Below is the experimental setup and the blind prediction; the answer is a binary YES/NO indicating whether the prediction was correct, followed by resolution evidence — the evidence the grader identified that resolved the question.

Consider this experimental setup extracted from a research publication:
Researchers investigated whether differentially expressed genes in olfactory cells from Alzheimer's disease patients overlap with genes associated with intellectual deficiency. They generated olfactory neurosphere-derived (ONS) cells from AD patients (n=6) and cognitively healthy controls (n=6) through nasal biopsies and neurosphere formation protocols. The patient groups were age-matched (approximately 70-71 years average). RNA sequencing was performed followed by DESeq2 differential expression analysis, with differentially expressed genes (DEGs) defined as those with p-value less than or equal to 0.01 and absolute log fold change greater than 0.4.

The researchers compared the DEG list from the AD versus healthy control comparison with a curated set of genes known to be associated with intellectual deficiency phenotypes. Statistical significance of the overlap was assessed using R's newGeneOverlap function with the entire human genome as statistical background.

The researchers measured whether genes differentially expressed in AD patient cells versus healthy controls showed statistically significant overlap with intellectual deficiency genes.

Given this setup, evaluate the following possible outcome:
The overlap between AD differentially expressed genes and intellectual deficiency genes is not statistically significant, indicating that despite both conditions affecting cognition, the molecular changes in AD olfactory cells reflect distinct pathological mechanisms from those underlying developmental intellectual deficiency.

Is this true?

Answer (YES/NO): NO